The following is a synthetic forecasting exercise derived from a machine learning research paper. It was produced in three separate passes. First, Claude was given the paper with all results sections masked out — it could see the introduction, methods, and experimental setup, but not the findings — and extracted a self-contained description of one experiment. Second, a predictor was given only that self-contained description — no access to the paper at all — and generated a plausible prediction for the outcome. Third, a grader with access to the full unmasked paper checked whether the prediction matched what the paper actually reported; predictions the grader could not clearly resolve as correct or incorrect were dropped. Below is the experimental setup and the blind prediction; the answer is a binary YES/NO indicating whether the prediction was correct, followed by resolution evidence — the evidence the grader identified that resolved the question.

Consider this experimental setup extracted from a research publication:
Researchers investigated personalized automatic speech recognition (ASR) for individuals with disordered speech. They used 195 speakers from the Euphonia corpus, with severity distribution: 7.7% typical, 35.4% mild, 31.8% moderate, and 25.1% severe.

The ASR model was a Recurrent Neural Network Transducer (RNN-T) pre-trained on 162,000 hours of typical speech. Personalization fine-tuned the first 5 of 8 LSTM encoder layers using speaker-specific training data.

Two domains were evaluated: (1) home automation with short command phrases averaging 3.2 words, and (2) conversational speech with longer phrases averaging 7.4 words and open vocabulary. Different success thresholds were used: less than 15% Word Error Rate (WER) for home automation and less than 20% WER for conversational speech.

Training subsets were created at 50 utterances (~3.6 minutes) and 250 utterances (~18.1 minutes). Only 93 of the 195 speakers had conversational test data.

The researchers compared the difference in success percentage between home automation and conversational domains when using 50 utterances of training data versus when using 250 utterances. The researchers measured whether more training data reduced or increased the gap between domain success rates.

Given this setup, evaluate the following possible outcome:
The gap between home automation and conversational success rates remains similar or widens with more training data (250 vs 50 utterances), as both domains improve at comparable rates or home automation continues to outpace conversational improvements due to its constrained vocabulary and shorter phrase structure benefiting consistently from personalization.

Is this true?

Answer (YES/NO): NO